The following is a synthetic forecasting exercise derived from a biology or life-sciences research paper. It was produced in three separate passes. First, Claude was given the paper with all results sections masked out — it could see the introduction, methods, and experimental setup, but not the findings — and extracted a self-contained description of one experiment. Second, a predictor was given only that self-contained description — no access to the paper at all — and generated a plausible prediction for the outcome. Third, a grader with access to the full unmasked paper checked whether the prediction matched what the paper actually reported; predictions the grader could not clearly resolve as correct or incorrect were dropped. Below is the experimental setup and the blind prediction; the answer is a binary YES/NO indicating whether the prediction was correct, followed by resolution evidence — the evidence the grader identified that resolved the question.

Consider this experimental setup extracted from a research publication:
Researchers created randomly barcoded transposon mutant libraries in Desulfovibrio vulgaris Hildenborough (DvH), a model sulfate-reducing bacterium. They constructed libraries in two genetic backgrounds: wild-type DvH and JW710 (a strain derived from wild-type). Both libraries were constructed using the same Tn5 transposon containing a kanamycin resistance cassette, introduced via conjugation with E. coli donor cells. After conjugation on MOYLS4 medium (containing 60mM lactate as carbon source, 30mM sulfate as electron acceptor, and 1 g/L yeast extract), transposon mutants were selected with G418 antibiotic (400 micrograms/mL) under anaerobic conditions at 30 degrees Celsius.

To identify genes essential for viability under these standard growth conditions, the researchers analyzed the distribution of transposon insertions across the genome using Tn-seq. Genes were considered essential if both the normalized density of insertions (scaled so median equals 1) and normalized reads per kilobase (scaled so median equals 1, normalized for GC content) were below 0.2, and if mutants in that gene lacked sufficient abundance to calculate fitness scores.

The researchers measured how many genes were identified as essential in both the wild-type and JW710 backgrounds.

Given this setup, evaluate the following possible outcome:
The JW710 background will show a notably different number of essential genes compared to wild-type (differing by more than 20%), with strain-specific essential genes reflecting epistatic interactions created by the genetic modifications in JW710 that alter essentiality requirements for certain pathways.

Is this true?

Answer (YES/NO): NO